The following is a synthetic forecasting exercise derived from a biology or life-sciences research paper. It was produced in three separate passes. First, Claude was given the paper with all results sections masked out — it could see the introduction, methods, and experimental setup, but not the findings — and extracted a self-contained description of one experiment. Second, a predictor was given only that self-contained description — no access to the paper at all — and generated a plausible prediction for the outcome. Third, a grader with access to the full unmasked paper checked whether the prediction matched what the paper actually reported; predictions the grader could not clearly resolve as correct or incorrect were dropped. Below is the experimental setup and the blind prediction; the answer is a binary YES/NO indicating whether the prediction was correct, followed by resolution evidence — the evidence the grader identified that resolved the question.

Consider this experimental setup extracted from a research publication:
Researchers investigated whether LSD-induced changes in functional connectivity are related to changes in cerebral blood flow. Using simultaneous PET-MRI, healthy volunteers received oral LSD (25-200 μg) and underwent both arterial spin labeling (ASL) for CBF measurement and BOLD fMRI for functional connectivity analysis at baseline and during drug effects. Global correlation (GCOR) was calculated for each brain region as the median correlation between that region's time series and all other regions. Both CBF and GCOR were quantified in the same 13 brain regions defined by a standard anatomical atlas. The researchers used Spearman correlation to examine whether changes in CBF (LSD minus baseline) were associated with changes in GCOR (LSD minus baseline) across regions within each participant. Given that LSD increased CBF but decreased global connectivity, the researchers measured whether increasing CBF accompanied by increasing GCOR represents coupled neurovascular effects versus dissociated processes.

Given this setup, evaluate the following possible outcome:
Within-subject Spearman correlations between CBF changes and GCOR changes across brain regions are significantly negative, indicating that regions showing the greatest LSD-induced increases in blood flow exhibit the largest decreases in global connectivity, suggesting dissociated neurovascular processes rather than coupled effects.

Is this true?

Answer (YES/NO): NO